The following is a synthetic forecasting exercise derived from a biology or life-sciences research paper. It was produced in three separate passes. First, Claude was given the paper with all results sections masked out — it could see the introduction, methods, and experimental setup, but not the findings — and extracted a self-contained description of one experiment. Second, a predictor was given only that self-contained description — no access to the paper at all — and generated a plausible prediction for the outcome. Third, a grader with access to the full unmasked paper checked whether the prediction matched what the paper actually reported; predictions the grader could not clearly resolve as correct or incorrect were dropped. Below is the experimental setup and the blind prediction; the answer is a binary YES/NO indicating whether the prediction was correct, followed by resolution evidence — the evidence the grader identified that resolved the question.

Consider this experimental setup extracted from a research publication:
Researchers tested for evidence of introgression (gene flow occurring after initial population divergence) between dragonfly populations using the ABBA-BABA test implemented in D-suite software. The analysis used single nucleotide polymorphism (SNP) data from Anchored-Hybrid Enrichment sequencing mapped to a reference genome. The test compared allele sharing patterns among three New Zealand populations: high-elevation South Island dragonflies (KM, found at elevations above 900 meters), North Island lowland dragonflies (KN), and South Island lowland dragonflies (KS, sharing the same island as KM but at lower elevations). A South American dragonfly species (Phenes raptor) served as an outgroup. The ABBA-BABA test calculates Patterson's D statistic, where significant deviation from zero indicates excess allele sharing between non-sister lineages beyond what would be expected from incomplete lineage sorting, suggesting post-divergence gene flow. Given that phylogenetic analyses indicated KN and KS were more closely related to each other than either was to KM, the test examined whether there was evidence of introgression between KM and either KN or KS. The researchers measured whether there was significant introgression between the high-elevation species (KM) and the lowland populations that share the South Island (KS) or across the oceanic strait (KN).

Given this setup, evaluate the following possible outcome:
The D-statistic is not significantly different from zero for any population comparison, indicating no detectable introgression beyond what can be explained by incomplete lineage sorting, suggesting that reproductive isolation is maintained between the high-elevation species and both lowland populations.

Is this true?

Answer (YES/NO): NO